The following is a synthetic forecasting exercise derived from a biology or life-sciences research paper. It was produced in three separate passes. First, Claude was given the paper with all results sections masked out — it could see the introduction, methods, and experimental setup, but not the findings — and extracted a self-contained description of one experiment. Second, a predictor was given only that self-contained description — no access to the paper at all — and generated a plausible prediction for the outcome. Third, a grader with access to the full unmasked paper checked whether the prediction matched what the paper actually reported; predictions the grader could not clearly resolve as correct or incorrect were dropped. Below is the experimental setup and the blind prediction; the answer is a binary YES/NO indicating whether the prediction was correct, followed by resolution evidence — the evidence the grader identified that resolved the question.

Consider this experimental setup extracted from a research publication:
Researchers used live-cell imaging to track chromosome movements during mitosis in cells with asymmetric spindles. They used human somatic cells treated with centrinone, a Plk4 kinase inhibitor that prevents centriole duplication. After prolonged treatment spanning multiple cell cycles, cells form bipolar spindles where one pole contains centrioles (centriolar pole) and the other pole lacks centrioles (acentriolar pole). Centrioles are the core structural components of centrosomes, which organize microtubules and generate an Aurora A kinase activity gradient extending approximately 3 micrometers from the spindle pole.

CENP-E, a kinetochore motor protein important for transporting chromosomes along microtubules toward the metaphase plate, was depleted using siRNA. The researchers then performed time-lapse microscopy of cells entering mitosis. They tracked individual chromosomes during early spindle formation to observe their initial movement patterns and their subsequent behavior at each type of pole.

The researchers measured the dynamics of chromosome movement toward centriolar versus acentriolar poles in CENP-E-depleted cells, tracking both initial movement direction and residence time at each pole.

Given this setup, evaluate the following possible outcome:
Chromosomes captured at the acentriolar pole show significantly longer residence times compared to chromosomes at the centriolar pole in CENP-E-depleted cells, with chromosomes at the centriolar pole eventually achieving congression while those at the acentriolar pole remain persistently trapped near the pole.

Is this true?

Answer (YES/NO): NO